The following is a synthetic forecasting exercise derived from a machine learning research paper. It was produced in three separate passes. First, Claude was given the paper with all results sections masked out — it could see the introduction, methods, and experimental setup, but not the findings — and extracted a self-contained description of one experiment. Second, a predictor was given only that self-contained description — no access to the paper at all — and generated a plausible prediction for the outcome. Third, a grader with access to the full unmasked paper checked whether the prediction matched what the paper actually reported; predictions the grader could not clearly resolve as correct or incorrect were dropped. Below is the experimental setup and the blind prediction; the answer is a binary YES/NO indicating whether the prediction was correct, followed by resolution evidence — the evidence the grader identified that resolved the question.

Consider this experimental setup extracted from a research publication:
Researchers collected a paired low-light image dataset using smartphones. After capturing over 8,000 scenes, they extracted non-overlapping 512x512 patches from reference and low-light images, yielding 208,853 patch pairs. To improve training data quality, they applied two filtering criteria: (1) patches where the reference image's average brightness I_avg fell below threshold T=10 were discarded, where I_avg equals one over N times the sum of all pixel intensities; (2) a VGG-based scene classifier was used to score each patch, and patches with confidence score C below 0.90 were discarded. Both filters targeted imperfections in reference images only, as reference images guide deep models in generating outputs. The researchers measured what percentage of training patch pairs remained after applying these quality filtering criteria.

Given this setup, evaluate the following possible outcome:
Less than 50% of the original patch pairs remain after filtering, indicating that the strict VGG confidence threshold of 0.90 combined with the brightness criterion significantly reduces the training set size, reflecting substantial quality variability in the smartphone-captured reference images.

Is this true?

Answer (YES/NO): NO